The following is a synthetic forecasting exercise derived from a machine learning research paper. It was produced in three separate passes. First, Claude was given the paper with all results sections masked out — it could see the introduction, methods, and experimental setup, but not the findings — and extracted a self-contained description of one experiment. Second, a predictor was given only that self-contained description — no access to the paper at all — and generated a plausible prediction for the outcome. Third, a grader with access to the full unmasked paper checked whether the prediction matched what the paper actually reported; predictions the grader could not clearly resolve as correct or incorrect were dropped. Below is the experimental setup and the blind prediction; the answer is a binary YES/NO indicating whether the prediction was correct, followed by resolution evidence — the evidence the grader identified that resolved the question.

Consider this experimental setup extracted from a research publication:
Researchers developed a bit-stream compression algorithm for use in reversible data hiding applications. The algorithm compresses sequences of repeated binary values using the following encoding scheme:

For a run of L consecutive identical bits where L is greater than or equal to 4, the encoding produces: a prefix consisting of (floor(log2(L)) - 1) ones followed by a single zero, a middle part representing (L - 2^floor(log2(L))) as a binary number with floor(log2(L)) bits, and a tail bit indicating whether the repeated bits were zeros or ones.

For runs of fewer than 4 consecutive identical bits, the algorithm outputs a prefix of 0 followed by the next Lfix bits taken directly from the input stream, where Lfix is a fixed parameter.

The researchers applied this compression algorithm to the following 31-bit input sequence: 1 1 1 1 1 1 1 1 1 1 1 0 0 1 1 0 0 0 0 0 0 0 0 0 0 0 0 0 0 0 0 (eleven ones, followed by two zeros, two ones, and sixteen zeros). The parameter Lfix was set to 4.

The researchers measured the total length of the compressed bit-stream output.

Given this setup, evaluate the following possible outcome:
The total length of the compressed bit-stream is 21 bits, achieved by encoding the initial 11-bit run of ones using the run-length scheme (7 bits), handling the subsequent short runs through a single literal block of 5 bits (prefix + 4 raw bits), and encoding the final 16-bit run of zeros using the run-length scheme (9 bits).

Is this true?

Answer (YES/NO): YES